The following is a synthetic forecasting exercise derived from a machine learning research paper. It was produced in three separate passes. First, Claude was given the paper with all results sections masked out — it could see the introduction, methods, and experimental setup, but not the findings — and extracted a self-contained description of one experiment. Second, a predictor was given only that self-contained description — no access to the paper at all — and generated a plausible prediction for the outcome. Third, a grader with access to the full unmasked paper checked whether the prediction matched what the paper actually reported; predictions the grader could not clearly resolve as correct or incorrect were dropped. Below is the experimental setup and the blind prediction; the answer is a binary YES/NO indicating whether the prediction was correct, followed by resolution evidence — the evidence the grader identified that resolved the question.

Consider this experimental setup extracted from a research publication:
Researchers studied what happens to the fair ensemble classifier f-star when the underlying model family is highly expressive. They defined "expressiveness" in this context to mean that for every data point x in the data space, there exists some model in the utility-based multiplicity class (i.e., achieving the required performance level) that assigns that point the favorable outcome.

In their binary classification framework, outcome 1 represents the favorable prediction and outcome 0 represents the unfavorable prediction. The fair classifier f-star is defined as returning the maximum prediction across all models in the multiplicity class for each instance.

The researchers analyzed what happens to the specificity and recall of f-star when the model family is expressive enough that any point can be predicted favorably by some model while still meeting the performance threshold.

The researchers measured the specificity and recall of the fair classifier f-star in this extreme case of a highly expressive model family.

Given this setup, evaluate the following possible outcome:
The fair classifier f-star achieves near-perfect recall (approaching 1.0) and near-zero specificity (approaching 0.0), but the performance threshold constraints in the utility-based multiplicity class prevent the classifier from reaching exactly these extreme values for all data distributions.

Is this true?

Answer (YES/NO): NO